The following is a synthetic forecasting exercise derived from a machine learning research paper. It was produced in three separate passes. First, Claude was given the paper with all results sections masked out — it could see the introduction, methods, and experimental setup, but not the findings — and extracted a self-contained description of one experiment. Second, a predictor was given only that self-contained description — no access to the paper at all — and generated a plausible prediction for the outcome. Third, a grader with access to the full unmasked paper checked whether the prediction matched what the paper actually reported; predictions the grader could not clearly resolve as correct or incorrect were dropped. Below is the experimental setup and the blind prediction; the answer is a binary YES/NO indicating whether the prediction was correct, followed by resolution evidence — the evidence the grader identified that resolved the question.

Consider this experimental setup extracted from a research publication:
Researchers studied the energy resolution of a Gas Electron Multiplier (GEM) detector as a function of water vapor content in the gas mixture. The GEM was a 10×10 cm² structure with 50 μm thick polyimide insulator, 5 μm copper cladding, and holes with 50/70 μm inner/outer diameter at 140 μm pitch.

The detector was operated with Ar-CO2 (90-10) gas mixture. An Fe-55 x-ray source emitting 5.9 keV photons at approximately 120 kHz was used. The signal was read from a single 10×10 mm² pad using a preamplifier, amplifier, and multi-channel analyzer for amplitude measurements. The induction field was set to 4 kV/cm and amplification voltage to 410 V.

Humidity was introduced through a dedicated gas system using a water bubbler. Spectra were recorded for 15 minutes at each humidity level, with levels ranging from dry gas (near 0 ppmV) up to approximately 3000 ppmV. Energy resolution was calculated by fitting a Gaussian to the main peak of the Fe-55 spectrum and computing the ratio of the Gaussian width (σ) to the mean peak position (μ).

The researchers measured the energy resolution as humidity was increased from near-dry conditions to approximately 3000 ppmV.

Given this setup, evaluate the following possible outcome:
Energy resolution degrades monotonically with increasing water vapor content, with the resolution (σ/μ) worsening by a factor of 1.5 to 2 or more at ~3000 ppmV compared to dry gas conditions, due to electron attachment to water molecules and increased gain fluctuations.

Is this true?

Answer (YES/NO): NO